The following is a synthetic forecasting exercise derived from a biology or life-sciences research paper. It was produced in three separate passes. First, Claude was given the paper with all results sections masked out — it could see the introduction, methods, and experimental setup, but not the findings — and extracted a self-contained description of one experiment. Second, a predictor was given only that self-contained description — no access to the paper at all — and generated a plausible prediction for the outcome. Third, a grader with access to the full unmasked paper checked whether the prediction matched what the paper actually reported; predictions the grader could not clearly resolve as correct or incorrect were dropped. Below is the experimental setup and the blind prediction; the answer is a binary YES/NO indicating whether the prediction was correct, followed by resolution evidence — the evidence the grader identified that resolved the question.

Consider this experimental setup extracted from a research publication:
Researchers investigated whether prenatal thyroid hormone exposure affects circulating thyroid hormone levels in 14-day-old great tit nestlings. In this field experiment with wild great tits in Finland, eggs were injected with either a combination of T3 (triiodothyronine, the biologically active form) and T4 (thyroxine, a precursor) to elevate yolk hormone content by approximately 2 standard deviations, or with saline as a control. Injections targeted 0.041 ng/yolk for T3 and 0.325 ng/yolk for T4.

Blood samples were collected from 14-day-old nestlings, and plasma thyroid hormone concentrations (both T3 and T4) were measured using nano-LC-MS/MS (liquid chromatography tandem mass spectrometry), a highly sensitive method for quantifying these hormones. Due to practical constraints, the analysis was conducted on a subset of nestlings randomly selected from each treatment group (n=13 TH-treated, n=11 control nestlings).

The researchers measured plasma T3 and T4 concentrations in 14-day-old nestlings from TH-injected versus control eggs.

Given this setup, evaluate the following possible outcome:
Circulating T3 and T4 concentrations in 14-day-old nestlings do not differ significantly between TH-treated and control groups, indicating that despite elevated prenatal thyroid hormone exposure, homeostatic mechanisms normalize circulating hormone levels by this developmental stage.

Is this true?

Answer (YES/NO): YES